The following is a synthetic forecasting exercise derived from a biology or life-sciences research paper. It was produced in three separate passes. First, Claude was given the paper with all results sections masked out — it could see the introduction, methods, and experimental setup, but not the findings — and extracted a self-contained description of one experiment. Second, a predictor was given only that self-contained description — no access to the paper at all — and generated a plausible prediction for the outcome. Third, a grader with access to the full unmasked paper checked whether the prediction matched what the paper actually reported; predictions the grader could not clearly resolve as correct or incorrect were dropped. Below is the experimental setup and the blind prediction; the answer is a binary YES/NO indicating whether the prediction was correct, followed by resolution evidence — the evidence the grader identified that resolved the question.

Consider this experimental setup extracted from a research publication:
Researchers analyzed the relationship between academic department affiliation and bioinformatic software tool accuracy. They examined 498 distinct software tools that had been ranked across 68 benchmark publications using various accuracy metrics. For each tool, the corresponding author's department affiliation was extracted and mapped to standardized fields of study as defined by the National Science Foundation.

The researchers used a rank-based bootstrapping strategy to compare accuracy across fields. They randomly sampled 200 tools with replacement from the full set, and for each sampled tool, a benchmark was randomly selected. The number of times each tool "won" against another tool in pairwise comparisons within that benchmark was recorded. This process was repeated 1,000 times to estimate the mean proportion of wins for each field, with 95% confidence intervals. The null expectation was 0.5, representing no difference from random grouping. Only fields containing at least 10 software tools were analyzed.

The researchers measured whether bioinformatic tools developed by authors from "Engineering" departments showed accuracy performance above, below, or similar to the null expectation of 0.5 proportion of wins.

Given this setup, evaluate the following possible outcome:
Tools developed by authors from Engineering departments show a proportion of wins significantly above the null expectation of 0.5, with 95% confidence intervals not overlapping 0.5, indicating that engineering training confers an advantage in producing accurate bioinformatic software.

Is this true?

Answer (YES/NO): NO